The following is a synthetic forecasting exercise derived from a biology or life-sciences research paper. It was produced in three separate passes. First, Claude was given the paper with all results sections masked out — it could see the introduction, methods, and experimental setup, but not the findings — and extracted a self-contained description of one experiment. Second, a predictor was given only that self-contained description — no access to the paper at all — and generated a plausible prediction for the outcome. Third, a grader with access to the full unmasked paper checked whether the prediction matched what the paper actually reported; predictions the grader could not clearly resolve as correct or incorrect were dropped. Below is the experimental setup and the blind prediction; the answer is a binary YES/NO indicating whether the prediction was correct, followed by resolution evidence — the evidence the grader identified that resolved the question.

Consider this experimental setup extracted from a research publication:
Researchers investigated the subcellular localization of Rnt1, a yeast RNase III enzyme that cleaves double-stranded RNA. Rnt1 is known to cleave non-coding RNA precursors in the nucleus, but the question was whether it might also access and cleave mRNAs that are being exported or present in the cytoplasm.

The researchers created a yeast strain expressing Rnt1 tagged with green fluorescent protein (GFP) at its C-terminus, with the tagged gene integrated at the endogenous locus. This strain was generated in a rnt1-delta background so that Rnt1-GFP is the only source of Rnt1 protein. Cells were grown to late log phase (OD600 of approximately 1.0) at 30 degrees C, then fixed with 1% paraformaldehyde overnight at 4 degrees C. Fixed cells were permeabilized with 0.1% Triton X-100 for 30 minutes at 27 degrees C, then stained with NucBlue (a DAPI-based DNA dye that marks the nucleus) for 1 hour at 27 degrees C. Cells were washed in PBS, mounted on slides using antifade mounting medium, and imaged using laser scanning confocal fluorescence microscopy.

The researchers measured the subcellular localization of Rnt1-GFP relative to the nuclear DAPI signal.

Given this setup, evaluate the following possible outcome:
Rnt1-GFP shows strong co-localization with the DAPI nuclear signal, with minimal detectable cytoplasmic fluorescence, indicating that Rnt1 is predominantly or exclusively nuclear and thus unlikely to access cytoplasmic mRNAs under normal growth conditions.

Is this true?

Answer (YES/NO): YES